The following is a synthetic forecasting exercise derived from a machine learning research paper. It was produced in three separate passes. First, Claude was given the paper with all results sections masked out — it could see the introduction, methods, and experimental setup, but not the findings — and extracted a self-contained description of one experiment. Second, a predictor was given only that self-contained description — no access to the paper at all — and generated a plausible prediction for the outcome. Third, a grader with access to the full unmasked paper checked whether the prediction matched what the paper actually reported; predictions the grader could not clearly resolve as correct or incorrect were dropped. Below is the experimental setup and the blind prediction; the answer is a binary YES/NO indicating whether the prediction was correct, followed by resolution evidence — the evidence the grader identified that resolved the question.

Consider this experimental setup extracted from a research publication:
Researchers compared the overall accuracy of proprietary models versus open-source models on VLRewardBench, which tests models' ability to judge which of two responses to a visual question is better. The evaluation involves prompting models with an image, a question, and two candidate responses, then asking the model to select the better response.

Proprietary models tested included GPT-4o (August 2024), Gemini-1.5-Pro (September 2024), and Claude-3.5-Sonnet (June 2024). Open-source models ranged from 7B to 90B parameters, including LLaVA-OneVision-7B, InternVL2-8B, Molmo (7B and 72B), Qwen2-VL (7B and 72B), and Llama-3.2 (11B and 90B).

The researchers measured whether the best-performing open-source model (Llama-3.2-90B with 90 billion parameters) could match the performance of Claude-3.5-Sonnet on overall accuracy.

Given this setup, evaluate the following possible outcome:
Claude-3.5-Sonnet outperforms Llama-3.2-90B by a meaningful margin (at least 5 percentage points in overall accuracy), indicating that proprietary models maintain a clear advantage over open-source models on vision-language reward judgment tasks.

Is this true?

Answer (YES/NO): NO